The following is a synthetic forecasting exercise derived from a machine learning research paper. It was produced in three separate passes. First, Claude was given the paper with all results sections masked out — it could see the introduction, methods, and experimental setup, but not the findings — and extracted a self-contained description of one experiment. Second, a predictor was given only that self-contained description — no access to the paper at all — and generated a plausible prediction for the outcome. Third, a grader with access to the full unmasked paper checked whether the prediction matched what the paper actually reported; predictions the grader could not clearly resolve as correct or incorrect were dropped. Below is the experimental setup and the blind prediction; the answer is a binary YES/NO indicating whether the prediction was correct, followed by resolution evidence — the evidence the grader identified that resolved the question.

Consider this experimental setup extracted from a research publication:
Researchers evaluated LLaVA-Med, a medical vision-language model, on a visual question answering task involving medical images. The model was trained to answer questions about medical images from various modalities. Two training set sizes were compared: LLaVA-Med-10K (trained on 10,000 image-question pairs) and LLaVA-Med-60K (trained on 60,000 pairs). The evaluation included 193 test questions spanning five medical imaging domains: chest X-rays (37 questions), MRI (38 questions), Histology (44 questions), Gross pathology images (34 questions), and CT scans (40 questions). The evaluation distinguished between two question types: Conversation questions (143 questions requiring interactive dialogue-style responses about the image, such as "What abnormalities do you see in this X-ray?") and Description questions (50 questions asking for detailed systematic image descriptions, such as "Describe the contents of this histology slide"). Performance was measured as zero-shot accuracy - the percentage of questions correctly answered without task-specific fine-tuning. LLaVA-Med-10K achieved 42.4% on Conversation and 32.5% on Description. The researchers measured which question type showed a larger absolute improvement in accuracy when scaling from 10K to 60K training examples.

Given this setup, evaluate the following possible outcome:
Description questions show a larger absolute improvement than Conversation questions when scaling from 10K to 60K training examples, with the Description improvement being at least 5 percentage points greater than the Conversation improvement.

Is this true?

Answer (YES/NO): NO